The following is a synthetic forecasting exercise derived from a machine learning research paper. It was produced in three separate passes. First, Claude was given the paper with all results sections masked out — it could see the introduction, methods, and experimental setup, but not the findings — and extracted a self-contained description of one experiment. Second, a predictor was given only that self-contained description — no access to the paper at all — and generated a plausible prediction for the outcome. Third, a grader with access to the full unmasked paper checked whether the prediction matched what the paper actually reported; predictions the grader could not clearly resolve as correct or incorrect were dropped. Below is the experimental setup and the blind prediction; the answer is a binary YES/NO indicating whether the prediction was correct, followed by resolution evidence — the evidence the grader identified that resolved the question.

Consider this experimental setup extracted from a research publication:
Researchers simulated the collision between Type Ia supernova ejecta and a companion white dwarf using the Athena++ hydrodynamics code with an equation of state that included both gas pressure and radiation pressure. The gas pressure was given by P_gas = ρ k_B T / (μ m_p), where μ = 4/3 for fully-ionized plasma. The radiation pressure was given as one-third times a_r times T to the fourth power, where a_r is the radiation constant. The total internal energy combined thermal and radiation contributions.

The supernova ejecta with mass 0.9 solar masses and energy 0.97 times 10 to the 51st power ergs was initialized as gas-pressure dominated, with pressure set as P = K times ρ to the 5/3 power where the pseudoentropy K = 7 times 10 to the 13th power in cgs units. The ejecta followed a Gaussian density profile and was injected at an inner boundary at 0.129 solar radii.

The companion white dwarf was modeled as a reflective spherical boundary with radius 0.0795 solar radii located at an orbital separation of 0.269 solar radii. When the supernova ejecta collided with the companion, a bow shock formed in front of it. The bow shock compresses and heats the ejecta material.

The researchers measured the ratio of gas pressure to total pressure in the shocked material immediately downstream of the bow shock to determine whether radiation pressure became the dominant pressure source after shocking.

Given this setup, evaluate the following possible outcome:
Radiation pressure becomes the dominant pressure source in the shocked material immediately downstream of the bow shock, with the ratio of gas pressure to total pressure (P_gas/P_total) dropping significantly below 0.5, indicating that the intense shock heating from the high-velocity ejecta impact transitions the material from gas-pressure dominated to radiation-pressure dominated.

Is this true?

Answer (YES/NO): YES